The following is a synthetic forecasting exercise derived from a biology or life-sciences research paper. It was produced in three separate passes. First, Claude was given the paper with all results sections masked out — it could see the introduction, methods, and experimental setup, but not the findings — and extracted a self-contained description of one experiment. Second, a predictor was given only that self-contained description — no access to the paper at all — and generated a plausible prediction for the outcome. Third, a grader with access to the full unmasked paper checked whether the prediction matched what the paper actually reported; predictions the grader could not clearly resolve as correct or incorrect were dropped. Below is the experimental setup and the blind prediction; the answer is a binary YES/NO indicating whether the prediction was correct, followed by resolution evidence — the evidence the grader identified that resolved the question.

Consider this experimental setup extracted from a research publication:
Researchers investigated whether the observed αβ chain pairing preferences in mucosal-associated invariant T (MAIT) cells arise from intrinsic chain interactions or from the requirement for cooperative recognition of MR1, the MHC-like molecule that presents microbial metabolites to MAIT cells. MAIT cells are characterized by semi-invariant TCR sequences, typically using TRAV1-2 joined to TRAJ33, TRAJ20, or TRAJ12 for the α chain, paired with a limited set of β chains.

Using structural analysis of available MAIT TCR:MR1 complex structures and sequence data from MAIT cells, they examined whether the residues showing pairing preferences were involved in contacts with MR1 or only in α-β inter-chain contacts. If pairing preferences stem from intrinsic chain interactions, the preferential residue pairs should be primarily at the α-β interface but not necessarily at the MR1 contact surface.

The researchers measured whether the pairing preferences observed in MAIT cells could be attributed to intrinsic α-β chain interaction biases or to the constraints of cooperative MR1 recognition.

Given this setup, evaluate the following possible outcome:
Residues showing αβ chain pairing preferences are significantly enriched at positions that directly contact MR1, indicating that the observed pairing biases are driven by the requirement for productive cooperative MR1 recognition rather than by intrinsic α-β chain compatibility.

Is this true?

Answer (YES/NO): YES